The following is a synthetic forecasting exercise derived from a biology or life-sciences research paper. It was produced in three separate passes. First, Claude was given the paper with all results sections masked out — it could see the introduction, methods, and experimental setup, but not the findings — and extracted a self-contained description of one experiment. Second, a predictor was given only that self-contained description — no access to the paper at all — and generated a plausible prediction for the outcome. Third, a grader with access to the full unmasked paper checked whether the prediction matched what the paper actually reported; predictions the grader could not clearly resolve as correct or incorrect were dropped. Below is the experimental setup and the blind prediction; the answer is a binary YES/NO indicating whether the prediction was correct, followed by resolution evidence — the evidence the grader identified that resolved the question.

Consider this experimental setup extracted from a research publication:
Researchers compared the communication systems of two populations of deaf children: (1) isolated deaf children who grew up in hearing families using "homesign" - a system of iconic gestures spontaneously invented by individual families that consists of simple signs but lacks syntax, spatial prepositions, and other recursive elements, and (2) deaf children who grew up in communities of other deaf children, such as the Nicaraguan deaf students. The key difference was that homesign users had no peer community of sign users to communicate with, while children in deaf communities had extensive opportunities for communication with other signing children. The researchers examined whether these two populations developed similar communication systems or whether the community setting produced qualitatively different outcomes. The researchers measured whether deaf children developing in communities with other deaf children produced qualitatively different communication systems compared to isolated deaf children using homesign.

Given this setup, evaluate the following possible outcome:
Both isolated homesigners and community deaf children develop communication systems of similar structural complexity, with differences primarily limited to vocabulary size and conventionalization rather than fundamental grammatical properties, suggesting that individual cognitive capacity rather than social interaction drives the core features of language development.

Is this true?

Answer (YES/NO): NO